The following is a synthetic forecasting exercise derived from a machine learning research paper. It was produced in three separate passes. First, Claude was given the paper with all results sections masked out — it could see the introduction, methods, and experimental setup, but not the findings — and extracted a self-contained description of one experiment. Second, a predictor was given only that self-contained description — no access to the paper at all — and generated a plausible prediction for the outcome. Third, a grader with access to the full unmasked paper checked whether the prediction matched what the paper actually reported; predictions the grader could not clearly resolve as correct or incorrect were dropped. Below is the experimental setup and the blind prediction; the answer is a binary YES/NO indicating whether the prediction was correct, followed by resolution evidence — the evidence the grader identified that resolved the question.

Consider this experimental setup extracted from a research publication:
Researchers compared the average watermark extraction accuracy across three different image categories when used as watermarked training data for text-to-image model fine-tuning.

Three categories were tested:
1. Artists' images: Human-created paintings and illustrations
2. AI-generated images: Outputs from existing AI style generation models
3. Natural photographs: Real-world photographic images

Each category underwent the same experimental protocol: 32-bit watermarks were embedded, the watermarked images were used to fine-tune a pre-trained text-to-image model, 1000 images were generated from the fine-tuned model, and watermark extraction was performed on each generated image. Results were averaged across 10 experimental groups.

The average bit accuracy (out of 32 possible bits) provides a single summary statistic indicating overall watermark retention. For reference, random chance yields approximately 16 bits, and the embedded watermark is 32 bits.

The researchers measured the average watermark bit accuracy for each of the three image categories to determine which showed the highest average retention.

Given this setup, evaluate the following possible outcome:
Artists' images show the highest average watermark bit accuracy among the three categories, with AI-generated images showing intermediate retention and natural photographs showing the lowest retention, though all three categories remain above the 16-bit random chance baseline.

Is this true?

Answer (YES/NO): NO